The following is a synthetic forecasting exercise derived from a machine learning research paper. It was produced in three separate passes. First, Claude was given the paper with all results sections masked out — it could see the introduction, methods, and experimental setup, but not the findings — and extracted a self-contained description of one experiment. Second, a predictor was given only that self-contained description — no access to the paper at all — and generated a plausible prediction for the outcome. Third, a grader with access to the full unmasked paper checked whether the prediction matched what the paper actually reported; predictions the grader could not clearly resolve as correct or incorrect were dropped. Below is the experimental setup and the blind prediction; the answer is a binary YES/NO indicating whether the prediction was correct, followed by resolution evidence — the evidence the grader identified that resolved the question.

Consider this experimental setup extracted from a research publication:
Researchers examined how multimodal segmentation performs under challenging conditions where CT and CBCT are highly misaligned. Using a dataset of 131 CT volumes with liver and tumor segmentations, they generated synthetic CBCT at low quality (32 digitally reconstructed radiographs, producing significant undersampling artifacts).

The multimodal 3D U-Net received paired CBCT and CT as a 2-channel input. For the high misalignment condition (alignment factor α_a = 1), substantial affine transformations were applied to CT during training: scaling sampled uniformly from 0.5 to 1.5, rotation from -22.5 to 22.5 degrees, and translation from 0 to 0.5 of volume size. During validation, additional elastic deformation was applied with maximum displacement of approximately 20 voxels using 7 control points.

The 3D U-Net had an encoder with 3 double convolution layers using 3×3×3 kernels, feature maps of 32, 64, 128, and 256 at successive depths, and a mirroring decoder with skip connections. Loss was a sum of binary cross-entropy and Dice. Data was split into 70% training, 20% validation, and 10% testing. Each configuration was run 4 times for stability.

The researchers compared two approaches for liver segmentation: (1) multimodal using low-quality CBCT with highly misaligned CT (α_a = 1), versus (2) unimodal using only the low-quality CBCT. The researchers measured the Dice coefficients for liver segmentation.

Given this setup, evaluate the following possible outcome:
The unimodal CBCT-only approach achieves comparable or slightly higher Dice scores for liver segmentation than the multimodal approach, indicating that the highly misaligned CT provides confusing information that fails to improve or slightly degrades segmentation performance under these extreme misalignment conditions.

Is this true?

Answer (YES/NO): NO